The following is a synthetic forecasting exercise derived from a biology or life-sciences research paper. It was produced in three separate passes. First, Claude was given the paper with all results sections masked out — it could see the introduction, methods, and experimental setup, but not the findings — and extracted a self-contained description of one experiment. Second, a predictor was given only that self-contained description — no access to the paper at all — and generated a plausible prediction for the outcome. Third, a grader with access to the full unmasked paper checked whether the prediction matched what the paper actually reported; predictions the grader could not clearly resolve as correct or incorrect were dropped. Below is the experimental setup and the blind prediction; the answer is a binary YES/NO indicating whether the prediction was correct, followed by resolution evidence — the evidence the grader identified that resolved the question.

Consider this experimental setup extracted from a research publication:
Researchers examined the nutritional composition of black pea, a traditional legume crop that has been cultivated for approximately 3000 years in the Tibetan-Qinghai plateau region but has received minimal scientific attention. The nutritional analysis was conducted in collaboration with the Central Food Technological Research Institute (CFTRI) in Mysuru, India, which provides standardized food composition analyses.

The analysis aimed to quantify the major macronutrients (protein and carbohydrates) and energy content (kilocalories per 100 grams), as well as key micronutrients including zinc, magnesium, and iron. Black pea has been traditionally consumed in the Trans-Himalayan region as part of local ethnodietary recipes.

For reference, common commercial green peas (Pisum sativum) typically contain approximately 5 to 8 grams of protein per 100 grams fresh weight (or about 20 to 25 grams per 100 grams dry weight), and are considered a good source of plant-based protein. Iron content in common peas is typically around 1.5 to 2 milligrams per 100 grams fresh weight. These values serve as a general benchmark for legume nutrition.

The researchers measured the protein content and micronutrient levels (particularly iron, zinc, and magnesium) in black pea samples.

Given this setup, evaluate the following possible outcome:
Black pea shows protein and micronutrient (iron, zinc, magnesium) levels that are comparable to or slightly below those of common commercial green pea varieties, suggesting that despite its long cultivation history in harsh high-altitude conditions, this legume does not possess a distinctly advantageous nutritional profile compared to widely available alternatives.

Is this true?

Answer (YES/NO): NO